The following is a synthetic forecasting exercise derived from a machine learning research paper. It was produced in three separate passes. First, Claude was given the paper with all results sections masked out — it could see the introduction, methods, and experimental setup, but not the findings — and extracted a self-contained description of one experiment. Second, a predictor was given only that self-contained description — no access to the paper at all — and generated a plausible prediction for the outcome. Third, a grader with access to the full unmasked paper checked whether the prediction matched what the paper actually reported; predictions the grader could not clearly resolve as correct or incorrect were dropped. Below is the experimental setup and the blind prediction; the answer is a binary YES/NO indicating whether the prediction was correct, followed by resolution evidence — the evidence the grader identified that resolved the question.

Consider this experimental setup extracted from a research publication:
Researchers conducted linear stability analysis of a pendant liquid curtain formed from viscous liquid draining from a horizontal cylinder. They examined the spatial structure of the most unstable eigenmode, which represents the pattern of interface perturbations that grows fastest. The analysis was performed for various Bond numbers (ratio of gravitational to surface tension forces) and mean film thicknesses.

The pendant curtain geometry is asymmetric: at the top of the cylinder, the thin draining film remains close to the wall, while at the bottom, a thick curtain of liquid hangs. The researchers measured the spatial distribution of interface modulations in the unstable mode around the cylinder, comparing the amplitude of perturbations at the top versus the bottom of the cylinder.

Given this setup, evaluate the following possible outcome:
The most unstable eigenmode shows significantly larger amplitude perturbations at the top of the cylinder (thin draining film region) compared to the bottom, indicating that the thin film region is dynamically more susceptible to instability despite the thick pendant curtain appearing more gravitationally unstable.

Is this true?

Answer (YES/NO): NO